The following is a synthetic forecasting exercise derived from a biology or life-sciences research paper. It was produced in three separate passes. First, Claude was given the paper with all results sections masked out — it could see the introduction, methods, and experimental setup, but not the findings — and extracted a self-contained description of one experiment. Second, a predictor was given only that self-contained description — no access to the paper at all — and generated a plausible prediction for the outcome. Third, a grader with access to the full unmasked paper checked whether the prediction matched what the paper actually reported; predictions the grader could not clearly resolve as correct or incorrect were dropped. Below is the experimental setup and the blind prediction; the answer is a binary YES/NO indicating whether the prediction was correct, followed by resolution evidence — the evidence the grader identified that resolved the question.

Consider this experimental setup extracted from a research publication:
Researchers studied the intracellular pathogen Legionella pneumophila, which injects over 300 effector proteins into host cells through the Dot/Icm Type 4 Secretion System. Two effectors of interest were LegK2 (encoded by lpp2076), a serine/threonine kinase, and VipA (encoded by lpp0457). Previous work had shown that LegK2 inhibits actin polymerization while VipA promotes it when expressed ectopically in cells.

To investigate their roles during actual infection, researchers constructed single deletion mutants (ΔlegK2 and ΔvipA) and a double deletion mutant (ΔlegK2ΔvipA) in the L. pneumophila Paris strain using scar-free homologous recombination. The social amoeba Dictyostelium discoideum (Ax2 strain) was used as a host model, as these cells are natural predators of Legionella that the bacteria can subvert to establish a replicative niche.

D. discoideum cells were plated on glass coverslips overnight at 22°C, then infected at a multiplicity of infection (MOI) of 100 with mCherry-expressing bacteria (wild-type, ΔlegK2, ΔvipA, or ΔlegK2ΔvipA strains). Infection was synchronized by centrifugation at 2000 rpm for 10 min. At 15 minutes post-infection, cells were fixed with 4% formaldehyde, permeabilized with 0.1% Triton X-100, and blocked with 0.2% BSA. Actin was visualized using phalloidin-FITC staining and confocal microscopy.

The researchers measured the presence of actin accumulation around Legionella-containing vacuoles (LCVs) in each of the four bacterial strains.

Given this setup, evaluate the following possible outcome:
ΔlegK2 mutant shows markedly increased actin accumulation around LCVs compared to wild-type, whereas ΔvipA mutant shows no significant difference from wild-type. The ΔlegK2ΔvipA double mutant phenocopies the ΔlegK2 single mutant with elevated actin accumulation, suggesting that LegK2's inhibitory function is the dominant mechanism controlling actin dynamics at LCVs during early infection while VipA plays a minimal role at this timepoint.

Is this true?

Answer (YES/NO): NO